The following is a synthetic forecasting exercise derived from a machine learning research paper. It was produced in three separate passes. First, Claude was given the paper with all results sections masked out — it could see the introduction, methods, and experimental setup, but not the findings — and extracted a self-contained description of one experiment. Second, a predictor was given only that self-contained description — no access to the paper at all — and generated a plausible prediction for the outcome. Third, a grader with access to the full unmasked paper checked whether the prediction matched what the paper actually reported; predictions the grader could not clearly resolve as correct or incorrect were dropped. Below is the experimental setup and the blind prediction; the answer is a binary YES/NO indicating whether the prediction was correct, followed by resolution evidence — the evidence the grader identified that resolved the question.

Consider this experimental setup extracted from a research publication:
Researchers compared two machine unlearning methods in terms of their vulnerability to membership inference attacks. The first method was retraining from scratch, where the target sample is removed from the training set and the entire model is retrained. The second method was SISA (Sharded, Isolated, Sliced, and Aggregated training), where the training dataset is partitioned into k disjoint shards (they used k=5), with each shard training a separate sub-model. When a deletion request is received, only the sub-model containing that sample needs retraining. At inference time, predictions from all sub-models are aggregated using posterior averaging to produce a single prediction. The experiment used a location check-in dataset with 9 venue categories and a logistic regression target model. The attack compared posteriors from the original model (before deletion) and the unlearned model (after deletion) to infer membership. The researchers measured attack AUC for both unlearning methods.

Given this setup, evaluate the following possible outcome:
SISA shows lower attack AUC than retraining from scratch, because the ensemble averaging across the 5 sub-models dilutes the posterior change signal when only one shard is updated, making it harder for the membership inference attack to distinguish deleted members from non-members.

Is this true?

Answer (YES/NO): YES